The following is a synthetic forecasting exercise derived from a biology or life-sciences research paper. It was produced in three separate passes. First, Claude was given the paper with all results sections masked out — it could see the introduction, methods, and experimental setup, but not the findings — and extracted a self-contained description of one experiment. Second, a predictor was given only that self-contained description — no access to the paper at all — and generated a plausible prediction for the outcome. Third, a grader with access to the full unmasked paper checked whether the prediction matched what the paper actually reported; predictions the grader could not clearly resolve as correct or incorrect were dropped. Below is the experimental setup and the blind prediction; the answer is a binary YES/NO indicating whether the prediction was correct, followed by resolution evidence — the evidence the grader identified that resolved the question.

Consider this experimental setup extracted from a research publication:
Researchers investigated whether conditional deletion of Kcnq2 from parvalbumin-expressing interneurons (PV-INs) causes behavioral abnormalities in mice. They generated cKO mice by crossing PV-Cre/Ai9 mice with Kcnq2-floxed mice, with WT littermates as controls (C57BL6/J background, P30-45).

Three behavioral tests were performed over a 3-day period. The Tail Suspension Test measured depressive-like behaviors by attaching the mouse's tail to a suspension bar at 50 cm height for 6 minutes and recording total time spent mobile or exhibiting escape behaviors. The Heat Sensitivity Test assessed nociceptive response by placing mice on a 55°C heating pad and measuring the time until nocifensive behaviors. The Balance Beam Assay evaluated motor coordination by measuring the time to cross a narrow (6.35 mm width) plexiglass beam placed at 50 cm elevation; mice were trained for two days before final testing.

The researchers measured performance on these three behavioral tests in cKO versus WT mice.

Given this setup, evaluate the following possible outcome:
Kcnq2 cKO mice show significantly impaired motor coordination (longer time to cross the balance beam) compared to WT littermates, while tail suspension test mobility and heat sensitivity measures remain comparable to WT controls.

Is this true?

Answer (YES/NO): NO